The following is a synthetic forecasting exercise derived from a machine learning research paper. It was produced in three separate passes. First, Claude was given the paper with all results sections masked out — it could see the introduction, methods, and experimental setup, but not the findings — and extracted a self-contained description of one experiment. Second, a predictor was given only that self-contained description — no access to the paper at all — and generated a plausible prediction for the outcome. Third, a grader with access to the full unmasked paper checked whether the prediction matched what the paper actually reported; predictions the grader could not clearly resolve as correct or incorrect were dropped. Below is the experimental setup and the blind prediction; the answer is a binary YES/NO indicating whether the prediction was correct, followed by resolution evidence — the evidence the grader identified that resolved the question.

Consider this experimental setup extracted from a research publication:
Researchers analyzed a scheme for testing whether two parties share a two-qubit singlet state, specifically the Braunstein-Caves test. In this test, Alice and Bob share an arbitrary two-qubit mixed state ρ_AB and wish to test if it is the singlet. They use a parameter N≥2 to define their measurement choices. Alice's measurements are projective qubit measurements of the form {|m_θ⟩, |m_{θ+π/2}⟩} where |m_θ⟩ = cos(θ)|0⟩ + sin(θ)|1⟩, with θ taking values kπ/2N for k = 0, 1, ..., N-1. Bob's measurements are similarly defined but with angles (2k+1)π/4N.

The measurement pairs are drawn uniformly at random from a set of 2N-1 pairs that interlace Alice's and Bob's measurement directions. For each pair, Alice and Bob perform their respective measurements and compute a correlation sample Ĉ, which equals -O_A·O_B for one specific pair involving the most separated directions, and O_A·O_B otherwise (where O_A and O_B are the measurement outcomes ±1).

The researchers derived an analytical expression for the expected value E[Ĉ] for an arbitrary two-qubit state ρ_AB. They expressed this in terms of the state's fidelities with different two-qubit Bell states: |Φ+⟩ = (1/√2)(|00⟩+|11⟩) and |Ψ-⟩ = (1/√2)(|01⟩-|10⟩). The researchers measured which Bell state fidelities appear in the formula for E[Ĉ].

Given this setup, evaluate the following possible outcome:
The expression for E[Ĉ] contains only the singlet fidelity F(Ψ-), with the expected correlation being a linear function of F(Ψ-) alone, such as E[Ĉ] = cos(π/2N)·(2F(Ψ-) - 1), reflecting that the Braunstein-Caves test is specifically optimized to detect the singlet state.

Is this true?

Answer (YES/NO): NO